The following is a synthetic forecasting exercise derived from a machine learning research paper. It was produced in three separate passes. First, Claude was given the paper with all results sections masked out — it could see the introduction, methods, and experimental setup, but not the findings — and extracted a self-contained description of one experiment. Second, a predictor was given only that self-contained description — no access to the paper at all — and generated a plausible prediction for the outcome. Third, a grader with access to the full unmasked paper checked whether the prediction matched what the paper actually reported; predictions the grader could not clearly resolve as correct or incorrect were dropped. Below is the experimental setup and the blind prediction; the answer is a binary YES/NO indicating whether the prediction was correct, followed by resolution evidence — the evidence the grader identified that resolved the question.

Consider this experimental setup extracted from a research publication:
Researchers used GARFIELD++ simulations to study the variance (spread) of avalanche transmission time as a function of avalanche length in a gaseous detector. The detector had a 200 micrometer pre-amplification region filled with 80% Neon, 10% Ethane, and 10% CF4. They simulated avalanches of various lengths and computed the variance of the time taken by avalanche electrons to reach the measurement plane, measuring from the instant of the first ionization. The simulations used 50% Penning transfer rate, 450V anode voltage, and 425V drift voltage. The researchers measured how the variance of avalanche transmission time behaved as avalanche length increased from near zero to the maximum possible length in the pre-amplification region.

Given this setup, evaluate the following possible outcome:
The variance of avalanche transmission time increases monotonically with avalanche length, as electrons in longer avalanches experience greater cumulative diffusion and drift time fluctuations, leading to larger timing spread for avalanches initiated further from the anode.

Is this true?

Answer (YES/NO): NO